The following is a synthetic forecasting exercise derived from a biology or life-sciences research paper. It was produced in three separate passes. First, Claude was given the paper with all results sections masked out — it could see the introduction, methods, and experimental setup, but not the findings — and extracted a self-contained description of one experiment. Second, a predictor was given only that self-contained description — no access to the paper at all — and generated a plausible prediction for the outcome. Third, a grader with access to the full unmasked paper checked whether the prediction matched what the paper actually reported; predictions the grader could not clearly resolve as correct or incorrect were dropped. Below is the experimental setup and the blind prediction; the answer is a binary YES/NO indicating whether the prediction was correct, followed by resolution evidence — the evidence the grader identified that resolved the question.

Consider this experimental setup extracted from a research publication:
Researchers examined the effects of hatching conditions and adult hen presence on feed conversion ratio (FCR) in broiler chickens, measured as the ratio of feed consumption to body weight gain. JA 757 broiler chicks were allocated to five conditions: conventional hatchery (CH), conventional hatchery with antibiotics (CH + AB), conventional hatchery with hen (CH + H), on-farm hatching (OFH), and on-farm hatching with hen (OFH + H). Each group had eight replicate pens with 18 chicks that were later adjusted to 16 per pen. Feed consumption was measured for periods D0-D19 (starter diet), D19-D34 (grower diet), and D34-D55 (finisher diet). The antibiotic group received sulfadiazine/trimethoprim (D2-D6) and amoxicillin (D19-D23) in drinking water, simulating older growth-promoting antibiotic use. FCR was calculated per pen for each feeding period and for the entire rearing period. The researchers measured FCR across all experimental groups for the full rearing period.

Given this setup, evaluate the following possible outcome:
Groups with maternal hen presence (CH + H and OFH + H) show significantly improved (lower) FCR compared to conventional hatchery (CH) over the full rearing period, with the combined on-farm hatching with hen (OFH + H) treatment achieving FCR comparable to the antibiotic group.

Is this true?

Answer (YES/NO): NO